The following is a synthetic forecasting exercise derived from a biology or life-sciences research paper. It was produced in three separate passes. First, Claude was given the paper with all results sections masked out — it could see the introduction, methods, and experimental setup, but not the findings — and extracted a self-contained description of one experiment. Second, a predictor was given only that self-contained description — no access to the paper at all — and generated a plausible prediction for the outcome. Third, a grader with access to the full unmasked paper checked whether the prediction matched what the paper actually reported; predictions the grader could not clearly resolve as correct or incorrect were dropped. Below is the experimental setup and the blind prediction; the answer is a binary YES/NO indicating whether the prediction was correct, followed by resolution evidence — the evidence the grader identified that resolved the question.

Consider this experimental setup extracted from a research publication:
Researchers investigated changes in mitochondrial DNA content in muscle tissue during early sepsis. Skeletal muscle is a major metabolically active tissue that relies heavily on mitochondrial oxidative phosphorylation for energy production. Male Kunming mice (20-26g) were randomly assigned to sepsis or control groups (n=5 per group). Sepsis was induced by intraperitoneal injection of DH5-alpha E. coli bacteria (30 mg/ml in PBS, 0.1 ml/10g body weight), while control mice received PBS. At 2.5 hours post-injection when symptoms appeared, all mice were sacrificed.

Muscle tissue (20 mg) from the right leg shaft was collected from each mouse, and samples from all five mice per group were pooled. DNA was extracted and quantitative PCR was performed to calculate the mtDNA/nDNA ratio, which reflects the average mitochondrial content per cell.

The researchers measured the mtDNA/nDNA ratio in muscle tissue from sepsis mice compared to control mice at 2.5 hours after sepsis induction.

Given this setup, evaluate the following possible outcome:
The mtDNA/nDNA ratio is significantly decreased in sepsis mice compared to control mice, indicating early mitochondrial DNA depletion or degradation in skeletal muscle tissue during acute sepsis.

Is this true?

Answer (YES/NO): NO